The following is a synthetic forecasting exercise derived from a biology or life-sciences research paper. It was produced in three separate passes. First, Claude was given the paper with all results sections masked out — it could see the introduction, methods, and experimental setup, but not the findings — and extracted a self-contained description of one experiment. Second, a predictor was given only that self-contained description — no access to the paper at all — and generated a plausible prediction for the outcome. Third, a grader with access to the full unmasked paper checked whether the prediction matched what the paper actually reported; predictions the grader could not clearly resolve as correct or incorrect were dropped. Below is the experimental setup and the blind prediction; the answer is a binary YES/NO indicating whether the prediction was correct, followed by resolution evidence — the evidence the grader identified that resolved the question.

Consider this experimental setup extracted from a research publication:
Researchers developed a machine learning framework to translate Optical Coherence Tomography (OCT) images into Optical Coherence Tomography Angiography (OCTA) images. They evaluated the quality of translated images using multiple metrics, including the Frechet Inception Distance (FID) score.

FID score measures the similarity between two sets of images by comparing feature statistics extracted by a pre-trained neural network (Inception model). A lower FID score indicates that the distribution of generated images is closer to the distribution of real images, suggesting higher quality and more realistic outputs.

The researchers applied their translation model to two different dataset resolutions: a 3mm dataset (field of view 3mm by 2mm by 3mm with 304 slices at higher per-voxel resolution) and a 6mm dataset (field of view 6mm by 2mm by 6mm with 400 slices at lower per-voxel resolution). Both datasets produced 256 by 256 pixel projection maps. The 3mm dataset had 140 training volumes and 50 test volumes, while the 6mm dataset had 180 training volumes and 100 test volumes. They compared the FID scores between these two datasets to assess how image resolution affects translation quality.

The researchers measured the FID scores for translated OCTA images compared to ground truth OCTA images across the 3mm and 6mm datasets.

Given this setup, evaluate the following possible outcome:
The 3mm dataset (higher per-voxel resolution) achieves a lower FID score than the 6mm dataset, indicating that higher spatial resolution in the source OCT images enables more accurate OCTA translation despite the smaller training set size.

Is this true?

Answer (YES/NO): YES